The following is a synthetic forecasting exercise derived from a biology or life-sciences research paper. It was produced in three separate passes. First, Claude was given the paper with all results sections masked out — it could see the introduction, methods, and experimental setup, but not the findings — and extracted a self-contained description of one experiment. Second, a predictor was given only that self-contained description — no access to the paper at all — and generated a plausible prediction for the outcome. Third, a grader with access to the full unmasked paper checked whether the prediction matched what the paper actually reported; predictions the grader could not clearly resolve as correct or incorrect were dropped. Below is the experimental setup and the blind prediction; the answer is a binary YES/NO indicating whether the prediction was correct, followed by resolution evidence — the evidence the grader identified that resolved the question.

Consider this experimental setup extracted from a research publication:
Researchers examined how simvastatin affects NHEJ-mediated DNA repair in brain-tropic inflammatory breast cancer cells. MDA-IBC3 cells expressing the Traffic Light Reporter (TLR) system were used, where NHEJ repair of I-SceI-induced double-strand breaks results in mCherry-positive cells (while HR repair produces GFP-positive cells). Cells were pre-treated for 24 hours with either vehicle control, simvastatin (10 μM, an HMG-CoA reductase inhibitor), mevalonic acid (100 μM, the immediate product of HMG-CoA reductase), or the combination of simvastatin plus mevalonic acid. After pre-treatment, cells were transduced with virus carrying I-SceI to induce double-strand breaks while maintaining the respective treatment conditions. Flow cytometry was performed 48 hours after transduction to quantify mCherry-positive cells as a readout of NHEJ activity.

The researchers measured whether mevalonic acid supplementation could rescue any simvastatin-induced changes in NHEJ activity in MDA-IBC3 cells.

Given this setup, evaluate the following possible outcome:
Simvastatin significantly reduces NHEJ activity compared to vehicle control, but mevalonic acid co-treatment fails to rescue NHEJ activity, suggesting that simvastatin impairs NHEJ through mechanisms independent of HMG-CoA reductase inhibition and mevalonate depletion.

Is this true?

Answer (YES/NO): NO